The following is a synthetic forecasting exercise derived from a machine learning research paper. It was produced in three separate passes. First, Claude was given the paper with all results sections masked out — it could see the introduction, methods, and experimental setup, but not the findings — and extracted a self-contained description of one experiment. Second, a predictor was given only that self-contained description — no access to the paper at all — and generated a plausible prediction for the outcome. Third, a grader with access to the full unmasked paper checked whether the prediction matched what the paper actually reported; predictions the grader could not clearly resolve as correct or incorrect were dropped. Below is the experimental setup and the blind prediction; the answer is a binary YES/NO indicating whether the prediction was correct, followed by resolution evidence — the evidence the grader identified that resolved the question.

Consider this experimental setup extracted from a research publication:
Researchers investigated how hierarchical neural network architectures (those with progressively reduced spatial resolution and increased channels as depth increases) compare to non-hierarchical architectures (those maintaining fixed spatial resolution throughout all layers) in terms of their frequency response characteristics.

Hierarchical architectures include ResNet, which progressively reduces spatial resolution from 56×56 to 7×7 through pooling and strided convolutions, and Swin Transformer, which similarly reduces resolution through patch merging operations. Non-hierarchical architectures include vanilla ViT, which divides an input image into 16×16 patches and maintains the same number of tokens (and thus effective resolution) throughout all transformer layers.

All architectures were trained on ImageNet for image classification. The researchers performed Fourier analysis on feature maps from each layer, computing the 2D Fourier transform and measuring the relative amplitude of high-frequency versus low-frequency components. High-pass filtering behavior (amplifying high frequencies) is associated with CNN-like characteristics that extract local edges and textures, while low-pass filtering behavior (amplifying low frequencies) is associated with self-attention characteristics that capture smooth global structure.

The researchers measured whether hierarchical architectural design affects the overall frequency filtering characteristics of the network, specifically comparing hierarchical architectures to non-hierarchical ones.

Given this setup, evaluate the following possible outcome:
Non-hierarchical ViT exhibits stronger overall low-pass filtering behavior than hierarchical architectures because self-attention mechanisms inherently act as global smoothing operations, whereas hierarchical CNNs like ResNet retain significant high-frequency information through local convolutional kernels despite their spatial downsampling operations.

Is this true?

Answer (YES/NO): YES